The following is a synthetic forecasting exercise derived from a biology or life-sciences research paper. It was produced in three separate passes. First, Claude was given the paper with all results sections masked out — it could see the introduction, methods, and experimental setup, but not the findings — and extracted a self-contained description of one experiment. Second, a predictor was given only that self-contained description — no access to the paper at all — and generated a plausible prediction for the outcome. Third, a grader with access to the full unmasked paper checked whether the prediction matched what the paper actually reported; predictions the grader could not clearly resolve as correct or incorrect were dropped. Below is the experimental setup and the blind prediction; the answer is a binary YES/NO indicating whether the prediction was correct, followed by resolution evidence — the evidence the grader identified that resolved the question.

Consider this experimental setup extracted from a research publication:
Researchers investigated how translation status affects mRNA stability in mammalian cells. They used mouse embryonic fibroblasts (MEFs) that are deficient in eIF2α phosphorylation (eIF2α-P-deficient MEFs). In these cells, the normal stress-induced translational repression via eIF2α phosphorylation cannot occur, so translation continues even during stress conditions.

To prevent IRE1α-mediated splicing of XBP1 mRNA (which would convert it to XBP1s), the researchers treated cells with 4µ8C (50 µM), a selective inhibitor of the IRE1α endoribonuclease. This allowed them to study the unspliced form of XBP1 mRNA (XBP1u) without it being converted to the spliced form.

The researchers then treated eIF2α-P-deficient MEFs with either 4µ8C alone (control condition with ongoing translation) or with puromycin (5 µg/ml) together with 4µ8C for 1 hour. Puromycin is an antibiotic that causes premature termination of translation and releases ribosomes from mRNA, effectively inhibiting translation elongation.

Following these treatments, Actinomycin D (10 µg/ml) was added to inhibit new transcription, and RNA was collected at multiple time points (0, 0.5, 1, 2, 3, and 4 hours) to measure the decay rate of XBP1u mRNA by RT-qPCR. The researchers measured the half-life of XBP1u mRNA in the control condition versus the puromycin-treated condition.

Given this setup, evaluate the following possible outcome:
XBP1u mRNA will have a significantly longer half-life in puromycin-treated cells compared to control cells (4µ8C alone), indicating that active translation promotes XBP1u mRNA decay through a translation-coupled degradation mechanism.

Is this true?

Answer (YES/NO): YES